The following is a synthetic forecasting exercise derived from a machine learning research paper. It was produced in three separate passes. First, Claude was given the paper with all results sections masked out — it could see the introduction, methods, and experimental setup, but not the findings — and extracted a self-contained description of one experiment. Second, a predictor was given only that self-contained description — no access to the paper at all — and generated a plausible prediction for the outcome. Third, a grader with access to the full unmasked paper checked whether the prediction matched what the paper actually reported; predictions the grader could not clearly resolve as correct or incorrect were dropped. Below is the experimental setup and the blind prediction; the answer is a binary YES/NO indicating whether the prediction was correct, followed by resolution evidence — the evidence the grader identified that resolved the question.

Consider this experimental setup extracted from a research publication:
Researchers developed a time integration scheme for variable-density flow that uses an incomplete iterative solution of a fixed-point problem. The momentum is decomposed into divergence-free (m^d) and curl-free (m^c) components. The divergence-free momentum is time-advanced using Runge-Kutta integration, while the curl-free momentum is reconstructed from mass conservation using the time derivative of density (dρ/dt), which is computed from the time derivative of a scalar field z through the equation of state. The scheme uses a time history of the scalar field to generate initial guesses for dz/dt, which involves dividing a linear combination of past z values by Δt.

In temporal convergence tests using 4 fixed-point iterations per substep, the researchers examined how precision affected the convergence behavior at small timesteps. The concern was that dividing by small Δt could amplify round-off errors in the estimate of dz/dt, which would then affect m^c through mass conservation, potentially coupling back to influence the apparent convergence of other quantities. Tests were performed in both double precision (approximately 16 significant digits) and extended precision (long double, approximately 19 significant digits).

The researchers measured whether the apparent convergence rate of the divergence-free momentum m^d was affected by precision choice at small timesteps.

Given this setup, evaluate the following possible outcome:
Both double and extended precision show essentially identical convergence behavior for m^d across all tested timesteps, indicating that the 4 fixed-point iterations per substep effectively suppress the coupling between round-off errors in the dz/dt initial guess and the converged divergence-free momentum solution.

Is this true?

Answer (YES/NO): NO